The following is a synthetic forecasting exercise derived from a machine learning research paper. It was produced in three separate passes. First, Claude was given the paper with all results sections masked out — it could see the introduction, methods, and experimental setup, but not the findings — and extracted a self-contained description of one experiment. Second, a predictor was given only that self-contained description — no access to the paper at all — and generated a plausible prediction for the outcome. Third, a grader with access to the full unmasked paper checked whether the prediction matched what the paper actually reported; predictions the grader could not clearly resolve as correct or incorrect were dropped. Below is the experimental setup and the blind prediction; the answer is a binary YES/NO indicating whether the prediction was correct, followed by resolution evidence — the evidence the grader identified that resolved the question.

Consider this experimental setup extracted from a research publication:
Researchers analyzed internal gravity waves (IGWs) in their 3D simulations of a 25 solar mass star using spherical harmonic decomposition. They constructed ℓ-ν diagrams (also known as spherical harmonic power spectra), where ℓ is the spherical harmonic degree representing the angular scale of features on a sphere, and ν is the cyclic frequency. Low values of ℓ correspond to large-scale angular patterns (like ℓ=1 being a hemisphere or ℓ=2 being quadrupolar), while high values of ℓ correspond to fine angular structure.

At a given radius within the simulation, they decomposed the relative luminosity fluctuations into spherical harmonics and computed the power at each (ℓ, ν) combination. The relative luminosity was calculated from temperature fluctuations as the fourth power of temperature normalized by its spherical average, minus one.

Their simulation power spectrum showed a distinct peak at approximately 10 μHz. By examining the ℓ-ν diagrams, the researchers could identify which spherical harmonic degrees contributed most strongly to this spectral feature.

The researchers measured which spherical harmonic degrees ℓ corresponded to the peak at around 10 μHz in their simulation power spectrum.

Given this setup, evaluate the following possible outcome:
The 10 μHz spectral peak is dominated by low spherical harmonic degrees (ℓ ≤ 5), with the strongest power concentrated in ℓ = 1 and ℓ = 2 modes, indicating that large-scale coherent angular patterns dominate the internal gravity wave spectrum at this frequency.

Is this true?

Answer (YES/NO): NO